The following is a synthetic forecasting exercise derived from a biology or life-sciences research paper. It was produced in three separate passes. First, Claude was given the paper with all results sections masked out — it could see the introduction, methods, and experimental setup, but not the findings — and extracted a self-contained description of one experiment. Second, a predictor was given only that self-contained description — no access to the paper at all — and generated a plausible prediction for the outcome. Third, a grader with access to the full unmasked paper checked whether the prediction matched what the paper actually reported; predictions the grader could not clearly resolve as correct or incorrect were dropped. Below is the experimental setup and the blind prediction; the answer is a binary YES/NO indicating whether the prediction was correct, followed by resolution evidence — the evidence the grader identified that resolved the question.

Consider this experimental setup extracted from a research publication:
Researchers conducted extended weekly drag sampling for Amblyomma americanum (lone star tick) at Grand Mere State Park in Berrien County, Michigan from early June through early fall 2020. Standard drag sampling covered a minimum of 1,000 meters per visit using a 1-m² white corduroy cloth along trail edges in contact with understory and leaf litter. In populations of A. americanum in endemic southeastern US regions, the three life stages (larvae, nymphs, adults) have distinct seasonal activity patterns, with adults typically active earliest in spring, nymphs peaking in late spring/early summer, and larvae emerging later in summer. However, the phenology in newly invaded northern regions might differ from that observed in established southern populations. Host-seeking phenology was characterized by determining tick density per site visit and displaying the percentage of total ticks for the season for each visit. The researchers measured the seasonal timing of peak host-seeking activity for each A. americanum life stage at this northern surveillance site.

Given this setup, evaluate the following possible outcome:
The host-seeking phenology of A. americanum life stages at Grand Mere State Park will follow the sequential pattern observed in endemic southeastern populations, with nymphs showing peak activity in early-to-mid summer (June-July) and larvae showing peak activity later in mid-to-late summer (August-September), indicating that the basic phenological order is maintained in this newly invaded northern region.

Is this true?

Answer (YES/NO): YES